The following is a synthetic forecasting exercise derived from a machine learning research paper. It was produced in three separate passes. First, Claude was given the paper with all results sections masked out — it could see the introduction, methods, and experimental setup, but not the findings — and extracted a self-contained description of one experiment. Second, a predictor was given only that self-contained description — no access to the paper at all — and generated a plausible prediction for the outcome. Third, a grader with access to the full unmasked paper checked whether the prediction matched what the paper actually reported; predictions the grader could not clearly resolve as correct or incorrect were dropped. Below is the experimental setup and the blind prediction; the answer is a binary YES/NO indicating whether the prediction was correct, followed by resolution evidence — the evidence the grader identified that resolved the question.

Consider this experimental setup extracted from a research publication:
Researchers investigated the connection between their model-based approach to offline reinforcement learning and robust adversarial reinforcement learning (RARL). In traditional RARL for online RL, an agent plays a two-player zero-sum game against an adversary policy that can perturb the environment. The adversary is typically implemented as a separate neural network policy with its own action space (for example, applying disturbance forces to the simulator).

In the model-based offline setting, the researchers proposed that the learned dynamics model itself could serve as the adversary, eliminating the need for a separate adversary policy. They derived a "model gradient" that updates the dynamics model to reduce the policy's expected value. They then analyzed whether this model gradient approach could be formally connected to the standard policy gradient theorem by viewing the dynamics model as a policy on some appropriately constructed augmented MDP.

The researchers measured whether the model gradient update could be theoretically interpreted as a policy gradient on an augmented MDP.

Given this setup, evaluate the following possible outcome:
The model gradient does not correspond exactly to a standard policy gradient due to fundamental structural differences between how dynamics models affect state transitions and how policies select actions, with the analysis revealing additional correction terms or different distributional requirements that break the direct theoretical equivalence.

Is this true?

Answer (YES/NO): NO